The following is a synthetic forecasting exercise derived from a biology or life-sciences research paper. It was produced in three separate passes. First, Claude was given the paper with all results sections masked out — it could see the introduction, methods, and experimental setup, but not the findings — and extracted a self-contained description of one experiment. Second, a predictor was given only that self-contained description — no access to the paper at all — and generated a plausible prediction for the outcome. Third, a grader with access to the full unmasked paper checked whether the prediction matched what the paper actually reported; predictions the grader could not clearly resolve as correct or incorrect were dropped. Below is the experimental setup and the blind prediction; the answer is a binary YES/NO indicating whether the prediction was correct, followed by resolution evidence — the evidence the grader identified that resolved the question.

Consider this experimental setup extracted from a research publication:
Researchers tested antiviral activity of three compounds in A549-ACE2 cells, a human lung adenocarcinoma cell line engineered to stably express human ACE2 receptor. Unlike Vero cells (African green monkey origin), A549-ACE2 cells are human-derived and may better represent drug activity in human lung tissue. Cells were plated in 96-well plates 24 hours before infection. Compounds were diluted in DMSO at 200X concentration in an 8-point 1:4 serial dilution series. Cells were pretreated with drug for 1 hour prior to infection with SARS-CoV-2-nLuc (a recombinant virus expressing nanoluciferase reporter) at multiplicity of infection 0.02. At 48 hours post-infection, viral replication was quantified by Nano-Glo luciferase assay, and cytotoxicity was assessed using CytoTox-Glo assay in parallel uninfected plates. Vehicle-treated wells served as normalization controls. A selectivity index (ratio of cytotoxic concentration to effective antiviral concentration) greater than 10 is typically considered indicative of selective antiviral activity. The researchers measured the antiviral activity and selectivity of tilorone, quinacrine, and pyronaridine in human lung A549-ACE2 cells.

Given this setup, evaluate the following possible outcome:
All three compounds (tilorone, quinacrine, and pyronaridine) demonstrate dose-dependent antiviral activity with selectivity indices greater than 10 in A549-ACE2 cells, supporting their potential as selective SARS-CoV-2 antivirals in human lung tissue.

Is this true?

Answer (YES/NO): YES